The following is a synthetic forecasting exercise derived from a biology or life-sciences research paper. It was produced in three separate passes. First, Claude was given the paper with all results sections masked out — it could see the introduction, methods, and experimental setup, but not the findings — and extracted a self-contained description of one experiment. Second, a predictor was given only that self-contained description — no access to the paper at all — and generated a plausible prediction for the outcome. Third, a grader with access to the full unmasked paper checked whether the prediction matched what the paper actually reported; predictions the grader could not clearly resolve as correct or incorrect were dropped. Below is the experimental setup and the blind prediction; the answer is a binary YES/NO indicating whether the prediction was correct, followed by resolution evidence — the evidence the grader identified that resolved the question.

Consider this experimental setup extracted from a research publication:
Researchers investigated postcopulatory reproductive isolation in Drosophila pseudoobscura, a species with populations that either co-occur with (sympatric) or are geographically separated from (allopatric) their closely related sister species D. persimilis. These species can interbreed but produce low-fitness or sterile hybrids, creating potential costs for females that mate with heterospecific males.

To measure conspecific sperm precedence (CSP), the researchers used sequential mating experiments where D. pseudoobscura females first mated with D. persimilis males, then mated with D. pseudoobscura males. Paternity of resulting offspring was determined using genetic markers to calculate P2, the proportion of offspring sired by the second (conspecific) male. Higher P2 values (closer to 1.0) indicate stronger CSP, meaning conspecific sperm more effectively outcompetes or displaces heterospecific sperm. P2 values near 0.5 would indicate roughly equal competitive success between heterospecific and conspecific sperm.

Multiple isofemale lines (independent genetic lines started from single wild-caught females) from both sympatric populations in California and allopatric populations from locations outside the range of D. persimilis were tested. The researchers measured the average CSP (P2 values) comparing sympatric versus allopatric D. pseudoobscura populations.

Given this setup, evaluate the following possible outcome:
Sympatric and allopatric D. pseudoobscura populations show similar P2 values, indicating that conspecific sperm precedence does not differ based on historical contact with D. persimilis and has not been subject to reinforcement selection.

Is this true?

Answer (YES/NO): NO